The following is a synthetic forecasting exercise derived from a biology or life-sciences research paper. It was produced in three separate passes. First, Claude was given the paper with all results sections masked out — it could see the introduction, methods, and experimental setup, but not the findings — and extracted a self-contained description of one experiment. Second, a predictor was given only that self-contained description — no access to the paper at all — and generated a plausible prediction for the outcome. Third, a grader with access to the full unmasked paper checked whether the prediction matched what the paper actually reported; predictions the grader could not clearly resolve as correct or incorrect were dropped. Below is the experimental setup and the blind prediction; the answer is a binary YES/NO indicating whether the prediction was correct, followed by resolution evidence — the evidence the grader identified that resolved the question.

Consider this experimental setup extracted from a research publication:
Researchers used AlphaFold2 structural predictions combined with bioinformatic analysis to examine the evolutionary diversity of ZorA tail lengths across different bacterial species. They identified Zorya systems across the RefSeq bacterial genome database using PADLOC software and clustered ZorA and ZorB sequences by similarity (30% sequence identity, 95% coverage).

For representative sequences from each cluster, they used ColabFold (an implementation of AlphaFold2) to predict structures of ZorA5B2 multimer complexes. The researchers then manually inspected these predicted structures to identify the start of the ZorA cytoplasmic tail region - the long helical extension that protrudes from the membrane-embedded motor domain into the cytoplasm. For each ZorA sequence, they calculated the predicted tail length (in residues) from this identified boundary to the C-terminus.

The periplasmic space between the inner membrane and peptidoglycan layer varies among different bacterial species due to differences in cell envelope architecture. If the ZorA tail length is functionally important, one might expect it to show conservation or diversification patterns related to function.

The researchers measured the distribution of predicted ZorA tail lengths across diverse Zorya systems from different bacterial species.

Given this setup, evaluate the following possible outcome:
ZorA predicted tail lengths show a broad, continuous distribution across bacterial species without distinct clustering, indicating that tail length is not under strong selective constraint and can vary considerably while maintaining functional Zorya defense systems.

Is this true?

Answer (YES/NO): NO